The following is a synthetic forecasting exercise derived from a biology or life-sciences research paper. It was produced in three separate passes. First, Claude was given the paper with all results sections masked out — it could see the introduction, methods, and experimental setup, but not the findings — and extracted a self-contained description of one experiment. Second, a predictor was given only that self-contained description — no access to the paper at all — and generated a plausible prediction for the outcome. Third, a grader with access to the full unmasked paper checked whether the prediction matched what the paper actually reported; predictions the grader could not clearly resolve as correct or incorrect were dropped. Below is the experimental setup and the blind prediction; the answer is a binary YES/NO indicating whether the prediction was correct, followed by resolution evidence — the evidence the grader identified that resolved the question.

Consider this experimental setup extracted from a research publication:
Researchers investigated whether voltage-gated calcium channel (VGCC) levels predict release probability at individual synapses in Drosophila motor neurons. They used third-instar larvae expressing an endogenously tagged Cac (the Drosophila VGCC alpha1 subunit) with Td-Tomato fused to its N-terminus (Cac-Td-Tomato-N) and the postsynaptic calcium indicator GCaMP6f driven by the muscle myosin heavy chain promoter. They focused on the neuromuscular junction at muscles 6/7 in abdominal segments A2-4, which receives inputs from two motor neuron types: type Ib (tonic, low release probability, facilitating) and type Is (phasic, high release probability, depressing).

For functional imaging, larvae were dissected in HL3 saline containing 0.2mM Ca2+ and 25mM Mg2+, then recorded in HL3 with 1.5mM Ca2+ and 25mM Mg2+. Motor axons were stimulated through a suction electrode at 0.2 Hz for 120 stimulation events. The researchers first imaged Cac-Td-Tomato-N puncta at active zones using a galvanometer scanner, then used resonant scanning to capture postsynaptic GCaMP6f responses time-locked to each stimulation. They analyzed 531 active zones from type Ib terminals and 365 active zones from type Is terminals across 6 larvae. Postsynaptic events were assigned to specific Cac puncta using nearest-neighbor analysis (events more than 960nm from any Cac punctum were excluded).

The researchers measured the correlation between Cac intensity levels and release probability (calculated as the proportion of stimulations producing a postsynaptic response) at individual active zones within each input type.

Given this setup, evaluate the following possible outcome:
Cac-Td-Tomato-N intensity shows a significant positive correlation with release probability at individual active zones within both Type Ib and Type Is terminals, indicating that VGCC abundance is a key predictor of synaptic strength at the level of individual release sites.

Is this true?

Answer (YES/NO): YES